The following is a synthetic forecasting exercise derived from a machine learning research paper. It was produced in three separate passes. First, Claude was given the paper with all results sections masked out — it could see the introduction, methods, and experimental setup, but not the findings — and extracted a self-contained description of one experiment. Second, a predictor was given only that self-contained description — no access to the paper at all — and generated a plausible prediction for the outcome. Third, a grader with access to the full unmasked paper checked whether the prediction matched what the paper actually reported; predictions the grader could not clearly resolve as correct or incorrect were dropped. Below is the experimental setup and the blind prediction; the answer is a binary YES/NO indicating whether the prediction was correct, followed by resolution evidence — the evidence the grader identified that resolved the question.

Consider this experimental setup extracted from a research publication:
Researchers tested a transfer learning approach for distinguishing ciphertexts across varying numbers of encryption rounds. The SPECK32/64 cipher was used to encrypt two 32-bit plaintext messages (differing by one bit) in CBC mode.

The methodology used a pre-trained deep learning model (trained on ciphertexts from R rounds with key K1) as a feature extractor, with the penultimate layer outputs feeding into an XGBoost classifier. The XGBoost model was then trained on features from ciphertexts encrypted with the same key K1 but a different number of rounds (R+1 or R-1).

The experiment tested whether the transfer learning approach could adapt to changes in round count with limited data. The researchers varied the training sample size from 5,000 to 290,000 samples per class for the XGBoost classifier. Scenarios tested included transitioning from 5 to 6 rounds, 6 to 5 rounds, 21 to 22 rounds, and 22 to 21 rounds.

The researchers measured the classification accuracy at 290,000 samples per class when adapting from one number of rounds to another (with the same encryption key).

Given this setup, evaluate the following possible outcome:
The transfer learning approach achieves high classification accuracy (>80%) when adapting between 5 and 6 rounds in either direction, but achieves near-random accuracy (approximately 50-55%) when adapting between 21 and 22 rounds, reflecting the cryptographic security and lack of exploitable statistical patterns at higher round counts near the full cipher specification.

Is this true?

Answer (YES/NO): NO